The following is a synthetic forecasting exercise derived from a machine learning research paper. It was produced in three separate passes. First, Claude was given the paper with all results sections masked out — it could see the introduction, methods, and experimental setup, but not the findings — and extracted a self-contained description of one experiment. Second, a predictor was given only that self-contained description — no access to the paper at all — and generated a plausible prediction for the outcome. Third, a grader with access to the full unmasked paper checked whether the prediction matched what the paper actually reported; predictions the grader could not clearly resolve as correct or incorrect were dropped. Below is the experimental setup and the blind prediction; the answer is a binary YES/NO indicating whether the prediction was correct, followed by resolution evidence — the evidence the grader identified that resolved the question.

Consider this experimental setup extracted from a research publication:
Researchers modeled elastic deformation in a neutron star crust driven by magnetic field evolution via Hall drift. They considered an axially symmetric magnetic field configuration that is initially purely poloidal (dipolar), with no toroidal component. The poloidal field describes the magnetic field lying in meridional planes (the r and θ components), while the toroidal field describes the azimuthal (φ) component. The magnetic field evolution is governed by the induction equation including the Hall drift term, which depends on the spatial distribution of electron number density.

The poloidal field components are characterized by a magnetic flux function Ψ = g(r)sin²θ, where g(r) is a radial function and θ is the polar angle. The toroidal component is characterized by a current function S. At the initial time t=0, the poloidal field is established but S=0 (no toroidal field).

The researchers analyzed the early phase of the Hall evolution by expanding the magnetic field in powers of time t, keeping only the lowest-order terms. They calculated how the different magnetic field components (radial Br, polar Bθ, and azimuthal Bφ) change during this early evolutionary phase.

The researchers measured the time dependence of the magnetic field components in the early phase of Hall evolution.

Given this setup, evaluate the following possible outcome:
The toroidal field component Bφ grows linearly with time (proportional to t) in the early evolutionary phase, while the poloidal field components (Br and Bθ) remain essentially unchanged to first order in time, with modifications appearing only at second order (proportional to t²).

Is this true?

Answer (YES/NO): YES